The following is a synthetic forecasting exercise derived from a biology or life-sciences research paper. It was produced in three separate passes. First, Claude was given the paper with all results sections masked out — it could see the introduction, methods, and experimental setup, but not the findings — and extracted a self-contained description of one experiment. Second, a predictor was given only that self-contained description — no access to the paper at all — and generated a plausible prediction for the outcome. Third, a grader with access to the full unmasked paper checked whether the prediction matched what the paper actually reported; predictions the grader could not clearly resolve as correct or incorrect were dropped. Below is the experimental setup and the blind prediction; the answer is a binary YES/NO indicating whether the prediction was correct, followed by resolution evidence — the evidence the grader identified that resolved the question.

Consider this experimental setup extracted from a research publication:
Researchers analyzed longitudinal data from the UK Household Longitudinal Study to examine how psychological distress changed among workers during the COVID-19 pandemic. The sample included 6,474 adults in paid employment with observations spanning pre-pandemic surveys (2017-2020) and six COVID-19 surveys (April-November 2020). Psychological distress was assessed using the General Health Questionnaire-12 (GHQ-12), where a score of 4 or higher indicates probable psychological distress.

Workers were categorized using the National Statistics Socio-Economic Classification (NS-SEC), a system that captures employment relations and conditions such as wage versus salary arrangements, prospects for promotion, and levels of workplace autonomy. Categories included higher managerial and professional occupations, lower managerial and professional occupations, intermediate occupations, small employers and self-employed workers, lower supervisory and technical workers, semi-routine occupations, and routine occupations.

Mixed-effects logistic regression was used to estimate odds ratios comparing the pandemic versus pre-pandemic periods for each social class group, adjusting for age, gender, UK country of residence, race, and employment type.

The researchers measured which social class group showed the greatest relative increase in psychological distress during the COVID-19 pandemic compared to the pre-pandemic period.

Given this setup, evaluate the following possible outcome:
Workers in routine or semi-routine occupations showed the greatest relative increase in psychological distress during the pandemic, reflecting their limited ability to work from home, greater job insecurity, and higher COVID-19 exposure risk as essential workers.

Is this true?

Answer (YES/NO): NO